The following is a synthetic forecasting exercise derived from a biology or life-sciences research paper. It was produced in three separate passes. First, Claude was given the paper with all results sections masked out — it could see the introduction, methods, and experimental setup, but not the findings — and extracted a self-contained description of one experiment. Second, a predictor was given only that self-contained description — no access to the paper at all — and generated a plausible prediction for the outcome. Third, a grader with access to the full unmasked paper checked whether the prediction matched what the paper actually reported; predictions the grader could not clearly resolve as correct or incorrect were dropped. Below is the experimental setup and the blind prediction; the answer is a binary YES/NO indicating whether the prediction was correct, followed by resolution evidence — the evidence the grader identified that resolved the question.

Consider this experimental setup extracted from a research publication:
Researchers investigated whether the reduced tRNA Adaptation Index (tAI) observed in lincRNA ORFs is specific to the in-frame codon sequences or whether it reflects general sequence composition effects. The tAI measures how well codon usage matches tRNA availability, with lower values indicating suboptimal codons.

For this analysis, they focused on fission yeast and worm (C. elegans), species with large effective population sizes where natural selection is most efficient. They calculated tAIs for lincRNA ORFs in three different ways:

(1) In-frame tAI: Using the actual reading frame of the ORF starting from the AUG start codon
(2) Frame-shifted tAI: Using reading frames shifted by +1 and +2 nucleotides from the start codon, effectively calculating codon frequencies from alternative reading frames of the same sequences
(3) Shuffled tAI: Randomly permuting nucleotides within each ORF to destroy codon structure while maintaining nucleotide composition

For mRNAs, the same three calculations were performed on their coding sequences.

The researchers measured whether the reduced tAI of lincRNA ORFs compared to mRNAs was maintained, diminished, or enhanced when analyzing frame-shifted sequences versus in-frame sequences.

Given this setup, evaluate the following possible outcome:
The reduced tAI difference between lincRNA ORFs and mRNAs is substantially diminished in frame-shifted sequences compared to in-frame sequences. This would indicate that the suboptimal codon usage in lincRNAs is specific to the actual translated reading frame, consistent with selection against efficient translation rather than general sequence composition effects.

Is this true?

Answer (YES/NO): YES